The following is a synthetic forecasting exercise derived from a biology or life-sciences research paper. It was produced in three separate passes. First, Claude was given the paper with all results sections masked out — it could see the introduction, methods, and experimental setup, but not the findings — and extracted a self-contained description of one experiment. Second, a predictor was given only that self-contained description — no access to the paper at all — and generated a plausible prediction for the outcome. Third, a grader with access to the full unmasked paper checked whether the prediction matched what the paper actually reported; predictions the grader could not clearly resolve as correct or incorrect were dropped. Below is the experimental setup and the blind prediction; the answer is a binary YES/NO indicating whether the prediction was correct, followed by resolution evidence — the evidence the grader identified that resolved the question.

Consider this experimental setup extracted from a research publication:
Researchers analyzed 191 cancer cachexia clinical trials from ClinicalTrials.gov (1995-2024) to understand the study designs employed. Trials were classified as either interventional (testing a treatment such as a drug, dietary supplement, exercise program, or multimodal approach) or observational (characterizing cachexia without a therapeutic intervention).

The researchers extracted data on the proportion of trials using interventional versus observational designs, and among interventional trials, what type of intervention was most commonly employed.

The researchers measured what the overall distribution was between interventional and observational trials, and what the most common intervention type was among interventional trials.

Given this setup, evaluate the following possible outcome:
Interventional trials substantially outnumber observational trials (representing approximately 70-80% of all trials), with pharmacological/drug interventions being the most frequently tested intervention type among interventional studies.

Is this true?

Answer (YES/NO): YES